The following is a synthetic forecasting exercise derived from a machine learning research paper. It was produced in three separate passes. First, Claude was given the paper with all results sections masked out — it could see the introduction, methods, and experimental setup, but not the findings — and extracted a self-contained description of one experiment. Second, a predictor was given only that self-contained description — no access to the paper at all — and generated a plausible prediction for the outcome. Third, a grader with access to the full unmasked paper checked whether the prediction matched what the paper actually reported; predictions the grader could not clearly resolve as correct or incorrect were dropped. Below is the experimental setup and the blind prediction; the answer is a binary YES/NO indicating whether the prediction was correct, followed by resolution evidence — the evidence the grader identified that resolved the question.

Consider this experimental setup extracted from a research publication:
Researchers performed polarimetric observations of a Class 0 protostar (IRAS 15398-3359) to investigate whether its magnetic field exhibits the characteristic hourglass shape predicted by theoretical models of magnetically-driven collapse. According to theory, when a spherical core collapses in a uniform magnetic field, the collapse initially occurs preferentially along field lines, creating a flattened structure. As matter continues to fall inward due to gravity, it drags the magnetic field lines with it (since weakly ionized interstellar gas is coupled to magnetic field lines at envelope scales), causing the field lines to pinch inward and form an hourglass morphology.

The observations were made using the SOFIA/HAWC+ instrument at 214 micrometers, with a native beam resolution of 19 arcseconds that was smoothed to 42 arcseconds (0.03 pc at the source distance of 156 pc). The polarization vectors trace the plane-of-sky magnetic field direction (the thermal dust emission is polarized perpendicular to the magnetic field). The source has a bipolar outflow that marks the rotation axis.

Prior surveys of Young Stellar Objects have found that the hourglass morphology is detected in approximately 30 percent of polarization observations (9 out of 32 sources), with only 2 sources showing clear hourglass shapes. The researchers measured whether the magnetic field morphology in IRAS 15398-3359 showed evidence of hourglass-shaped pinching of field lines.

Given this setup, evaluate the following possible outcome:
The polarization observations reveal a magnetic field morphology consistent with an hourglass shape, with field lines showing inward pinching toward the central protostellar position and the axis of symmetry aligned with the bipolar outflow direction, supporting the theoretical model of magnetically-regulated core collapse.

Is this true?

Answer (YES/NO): NO